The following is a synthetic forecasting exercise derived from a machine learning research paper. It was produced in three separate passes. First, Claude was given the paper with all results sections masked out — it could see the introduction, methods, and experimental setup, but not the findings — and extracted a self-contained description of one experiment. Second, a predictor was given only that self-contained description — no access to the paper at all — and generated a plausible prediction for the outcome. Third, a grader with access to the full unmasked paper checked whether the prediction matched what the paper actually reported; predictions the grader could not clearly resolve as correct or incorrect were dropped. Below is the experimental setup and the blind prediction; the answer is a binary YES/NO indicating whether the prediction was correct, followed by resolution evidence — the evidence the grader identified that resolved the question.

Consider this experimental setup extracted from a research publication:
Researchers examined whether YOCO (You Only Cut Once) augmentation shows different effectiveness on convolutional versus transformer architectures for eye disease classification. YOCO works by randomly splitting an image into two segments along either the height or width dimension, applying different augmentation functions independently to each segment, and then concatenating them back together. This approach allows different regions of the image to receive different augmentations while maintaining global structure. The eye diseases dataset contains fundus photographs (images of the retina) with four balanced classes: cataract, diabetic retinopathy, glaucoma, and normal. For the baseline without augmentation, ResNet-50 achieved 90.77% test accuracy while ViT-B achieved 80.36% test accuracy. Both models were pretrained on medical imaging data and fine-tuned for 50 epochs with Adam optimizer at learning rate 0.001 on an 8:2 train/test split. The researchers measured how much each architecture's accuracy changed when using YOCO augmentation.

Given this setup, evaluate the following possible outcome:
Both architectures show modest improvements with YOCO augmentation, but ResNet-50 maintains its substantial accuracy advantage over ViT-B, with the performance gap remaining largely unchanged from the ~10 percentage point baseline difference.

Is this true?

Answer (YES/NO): NO